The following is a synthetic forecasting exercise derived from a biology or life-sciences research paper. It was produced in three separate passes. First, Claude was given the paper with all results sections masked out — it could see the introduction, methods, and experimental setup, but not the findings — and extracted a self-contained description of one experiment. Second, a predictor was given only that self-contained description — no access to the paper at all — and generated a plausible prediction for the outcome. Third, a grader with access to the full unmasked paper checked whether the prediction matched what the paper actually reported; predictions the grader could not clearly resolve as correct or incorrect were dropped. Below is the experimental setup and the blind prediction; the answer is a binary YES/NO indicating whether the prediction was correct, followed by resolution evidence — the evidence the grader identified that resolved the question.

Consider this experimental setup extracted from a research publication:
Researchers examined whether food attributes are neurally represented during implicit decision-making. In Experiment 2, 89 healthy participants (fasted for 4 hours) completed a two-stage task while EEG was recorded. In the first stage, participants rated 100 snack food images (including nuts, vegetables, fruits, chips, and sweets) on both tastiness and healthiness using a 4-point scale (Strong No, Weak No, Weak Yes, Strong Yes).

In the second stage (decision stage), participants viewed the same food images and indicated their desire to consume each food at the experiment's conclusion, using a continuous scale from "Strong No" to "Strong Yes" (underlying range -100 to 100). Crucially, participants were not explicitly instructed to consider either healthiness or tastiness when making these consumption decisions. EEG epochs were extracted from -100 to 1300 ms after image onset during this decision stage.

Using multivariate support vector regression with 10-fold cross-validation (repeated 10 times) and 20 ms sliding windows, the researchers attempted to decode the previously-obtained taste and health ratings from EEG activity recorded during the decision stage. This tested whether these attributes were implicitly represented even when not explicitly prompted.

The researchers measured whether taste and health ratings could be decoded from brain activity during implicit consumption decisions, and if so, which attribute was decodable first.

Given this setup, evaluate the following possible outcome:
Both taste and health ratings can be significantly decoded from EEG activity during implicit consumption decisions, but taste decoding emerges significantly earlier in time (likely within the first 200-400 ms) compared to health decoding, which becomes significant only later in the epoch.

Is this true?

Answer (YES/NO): NO